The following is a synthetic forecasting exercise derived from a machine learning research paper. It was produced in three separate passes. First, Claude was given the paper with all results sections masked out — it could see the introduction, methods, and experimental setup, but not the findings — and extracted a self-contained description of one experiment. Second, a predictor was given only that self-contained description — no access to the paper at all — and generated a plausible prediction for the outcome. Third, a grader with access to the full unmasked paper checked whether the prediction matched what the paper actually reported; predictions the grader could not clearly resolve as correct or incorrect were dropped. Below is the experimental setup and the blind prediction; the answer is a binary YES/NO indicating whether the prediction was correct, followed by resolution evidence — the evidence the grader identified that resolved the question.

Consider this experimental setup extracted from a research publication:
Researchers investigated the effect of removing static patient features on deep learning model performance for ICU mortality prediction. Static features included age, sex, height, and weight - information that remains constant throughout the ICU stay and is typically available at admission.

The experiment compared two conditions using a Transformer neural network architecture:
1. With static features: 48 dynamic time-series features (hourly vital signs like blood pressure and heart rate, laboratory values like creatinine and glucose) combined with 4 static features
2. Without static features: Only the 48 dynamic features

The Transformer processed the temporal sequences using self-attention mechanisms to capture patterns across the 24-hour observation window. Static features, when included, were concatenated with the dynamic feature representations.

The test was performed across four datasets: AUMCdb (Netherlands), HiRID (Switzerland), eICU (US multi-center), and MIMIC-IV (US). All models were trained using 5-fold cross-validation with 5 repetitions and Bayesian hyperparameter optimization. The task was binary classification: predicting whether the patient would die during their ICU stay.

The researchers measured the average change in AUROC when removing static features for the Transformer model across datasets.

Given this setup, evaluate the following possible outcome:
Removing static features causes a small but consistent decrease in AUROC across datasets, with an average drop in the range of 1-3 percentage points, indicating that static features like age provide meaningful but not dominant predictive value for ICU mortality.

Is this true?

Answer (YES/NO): NO